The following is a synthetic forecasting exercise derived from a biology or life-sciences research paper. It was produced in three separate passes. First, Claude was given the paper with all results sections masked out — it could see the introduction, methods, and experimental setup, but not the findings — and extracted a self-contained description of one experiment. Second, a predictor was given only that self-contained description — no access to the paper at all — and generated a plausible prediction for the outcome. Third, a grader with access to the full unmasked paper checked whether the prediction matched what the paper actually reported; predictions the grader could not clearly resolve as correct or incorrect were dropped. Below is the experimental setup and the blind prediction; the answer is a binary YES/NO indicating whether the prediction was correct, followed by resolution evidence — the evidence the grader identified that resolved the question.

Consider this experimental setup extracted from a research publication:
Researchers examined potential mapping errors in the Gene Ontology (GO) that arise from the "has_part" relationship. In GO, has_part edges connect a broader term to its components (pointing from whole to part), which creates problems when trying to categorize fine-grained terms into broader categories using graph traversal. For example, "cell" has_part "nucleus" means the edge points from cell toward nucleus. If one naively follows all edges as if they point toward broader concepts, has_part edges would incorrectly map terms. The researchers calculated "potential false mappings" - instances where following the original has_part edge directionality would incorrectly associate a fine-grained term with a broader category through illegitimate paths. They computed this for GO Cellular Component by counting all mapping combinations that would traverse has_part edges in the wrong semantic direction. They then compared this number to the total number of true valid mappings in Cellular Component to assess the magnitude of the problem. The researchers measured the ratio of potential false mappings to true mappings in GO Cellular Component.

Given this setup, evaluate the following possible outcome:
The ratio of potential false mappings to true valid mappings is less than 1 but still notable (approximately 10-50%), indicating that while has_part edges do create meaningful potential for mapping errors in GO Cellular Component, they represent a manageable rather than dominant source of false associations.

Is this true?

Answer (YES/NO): YES